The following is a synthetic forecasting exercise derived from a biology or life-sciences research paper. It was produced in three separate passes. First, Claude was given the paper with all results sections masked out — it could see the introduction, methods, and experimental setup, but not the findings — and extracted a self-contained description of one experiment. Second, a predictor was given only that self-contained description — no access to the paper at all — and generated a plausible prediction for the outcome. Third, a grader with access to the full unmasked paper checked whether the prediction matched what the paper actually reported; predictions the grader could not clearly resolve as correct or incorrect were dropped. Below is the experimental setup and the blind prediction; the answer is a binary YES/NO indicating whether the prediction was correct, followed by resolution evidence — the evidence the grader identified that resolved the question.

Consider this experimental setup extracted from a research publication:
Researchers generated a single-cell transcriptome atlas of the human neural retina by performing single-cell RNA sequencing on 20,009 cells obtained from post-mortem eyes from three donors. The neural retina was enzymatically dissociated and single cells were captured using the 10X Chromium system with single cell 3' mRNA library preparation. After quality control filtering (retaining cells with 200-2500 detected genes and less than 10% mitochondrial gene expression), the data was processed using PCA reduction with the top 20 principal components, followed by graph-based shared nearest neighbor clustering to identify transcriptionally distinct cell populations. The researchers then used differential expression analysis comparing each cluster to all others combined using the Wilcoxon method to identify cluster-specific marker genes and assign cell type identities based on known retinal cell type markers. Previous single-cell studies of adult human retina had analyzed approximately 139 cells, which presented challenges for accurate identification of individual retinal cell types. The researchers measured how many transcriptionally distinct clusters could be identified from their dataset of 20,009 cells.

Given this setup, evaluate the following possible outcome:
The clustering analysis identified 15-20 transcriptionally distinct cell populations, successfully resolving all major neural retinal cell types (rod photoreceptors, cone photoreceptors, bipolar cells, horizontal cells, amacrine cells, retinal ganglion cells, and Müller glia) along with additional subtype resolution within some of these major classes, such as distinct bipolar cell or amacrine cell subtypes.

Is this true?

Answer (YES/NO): YES